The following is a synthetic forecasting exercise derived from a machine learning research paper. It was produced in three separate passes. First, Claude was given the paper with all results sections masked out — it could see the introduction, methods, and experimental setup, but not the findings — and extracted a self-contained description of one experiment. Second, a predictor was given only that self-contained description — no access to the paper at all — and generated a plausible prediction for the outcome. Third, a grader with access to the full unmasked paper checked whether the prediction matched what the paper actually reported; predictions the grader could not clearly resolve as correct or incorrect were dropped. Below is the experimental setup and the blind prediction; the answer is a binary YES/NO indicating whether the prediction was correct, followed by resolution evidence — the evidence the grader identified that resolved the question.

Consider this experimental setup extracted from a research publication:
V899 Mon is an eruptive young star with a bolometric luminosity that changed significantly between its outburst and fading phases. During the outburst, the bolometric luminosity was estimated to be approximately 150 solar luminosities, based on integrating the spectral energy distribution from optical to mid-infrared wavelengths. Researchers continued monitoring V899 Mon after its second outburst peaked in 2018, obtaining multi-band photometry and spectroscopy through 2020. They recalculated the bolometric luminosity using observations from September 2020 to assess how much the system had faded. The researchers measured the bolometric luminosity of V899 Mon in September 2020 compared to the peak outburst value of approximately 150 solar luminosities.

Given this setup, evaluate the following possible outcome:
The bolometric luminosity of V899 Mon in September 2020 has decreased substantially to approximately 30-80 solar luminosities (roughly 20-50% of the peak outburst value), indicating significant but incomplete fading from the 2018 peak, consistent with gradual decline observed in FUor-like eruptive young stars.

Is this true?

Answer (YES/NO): NO